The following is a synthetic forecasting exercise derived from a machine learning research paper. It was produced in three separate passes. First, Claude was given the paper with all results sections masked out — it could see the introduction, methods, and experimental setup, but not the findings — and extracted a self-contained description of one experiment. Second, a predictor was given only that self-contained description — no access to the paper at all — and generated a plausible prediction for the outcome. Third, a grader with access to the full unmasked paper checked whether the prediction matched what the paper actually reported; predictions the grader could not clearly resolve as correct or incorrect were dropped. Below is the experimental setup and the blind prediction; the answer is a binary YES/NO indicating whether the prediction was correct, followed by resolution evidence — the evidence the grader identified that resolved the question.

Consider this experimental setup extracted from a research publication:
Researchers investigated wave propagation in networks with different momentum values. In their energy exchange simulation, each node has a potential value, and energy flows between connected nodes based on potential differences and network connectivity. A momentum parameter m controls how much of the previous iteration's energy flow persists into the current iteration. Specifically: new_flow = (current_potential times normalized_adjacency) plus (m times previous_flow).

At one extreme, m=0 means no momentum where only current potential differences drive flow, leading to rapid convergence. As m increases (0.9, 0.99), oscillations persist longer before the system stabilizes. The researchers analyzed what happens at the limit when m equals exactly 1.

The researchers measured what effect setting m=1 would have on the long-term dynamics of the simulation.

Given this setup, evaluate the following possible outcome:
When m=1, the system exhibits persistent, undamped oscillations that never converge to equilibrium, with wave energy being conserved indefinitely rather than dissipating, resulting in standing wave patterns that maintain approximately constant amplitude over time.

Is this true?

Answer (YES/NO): NO